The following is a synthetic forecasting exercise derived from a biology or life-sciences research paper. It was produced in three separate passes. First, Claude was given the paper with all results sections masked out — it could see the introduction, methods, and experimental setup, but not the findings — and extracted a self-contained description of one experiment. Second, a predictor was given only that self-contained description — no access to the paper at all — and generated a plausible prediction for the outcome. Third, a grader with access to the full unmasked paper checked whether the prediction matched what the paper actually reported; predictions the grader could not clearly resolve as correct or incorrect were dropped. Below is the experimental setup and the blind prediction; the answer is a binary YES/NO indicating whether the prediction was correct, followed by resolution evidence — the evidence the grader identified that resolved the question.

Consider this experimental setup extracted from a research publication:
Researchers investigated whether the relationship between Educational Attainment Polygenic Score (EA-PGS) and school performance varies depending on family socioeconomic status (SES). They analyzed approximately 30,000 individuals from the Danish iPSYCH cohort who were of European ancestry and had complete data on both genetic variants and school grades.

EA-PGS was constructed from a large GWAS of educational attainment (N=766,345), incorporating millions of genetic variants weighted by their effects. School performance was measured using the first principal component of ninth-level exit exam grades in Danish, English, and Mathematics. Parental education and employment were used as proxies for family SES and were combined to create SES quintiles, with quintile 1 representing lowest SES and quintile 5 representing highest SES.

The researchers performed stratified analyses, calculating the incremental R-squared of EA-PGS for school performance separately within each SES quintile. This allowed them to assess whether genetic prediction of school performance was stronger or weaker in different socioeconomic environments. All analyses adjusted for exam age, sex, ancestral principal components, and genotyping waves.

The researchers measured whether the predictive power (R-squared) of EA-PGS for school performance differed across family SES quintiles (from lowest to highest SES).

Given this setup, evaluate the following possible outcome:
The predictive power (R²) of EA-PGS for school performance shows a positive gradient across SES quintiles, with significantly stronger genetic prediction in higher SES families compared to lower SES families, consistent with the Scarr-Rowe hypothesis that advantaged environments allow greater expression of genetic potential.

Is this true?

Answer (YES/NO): NO